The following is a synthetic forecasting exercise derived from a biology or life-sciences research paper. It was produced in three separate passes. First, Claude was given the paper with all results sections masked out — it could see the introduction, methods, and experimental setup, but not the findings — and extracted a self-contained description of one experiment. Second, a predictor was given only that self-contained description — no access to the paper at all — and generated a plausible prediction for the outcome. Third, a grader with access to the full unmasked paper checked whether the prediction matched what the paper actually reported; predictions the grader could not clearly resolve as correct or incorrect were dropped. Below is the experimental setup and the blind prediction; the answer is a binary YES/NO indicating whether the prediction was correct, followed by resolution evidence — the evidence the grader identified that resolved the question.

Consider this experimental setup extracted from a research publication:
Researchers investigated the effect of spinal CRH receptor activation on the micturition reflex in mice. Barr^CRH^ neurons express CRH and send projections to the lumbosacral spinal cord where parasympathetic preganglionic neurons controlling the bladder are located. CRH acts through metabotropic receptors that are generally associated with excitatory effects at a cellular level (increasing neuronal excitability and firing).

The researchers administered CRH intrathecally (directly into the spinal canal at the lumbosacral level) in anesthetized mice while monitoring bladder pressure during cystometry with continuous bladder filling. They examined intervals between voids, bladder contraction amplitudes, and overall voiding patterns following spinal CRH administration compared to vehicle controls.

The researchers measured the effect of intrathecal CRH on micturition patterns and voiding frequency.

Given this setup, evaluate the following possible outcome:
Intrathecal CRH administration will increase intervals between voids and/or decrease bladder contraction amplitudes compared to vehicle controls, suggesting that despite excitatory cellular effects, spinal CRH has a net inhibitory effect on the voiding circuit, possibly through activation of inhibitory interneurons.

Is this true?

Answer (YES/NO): YES